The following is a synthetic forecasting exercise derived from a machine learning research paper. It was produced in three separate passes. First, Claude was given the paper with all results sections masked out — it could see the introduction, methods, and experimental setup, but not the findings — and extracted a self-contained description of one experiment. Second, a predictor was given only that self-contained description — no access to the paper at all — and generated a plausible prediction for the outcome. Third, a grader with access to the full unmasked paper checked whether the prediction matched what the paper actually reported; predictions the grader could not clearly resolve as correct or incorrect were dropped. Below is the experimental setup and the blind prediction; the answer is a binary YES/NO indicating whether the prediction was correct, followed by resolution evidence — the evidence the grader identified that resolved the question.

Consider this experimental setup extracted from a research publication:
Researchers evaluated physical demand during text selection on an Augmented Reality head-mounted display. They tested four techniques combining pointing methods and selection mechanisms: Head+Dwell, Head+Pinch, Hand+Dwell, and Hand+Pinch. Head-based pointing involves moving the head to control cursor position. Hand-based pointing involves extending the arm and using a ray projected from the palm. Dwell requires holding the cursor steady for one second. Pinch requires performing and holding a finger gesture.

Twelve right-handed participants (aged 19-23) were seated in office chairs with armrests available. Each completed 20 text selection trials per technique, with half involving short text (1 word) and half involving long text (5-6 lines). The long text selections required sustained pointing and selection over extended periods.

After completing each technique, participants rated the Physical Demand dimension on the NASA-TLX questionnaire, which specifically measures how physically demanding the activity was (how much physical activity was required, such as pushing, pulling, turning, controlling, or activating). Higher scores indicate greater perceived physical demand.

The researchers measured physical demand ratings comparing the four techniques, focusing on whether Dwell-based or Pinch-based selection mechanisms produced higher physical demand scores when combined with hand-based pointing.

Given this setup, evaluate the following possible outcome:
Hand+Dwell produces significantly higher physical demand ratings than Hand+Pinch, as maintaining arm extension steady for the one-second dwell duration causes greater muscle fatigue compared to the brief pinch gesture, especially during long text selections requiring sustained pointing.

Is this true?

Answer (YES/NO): NO